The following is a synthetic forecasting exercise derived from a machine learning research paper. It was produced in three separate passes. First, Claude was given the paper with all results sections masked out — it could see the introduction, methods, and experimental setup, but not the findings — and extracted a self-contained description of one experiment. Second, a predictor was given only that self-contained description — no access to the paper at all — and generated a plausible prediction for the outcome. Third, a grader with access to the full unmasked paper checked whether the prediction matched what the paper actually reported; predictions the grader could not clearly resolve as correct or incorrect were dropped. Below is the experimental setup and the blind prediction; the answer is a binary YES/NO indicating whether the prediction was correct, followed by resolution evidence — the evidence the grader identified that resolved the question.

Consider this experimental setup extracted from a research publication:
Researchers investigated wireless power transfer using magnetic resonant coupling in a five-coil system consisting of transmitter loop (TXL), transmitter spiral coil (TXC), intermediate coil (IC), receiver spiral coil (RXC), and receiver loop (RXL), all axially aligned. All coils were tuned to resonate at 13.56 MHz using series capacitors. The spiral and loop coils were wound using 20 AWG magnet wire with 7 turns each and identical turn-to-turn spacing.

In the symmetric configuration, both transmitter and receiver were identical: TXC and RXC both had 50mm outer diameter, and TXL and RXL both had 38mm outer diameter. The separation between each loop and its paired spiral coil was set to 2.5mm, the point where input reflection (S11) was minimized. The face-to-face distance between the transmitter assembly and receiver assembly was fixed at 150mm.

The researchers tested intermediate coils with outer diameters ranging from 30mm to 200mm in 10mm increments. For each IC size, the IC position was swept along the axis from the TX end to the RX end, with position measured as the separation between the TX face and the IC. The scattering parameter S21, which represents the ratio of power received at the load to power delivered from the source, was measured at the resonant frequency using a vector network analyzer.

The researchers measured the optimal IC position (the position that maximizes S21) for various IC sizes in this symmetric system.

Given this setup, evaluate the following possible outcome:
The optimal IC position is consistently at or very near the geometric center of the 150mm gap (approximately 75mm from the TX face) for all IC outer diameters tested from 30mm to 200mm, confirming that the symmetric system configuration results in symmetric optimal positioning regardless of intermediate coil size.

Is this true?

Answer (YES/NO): YES